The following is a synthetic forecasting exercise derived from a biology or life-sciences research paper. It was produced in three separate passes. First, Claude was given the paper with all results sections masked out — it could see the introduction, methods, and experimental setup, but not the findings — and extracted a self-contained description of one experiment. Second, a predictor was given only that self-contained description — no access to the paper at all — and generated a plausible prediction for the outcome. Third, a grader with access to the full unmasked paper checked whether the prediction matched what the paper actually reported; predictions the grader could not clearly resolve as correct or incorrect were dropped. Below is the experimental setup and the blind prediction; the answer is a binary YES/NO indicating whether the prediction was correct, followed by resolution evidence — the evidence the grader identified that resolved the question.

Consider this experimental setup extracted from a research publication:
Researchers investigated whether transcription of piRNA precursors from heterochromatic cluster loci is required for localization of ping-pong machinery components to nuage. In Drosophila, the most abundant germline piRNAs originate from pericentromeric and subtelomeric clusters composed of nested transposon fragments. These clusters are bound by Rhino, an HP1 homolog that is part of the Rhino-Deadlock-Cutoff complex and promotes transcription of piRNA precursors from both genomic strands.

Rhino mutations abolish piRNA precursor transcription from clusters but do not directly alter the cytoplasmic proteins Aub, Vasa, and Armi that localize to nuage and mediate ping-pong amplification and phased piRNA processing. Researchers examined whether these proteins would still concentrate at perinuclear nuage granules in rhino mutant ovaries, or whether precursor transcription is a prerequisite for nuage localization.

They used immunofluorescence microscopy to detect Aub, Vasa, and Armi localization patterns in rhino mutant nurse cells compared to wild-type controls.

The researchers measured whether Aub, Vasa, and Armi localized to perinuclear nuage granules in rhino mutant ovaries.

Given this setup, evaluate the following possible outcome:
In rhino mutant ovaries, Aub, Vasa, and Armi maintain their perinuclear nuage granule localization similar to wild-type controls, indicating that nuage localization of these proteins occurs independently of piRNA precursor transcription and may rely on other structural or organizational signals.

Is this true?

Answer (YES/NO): NO